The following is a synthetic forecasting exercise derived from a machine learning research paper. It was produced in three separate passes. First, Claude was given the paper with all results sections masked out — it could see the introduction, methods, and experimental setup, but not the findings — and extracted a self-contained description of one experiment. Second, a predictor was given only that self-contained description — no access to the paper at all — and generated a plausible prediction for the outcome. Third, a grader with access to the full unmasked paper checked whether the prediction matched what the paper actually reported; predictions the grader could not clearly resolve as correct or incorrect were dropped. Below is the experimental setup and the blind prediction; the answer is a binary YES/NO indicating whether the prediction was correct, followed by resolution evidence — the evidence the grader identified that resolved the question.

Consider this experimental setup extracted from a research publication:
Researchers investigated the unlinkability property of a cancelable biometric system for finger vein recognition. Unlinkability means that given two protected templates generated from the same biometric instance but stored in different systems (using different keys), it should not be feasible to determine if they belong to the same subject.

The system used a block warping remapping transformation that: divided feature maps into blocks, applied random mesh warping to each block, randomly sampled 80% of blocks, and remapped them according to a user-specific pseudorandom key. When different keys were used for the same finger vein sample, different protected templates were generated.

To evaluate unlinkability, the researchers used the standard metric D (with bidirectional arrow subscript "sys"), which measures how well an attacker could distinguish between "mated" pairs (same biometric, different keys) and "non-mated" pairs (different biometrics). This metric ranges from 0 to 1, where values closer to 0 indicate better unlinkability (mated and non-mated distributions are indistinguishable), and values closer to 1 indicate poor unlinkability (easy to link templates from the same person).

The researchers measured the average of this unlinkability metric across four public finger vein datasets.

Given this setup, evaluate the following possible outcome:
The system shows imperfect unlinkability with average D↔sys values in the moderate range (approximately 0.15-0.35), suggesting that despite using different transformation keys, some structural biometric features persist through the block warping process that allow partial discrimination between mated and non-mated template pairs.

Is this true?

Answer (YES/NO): NO